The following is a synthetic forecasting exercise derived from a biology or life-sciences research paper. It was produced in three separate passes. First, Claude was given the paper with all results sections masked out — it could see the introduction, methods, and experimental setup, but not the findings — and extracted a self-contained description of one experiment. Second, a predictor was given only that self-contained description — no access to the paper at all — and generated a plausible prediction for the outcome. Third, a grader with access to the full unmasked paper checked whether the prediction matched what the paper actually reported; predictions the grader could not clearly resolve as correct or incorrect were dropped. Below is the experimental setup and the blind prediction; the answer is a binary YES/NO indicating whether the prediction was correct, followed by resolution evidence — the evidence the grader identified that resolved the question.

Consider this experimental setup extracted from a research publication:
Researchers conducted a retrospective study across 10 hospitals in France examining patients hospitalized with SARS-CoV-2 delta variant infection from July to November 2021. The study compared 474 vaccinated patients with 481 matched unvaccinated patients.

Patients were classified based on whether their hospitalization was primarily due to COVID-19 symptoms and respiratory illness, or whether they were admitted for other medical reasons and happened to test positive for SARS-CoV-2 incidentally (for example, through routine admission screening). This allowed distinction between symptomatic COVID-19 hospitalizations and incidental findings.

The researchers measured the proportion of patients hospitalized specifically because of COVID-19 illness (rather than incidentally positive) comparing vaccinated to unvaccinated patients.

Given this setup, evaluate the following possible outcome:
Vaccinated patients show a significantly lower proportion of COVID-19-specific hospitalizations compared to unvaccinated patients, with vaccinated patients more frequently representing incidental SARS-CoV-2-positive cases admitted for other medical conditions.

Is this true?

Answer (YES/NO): YES